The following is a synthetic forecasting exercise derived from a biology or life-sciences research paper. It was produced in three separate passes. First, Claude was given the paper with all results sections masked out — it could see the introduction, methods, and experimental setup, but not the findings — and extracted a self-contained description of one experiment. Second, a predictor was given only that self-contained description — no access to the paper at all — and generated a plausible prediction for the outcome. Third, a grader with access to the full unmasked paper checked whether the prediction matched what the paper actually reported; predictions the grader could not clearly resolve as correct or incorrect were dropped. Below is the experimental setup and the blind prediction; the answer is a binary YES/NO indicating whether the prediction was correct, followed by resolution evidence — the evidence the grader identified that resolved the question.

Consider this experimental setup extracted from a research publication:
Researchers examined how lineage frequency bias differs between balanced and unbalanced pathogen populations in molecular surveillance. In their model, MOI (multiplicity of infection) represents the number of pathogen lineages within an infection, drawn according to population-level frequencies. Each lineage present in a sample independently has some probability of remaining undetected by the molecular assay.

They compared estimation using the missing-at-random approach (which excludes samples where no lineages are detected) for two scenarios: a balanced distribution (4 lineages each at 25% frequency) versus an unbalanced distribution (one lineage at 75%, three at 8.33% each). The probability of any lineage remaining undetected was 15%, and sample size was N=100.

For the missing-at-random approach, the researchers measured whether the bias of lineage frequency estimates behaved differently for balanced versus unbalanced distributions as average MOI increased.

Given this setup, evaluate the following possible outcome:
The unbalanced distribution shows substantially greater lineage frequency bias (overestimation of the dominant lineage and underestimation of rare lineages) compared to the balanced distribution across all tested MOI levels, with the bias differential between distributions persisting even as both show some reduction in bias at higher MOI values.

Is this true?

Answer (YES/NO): NO